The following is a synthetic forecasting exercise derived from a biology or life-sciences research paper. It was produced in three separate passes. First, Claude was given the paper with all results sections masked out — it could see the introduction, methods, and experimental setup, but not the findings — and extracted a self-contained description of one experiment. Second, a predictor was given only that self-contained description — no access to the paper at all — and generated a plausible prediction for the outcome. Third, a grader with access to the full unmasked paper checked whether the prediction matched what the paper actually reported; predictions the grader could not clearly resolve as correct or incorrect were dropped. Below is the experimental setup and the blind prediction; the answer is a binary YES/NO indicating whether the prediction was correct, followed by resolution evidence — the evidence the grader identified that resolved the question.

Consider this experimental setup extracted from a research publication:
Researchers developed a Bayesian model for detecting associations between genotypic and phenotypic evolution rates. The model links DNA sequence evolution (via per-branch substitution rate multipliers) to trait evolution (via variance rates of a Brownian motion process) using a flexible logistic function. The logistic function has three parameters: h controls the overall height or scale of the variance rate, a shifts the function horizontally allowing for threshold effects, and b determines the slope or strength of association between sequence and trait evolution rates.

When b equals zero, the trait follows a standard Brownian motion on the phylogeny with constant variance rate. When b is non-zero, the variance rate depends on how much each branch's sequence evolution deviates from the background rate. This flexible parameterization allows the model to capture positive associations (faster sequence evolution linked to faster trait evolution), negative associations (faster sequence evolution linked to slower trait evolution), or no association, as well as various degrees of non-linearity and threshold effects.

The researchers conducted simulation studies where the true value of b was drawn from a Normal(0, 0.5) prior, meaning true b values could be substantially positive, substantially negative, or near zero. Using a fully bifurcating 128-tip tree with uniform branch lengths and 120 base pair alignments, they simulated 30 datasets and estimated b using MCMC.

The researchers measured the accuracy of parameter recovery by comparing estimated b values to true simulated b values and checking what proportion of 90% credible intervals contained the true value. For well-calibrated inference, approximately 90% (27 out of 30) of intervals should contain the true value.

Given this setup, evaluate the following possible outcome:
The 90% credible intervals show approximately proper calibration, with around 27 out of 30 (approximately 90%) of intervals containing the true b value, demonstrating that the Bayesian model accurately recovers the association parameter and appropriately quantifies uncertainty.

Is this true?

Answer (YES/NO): YES